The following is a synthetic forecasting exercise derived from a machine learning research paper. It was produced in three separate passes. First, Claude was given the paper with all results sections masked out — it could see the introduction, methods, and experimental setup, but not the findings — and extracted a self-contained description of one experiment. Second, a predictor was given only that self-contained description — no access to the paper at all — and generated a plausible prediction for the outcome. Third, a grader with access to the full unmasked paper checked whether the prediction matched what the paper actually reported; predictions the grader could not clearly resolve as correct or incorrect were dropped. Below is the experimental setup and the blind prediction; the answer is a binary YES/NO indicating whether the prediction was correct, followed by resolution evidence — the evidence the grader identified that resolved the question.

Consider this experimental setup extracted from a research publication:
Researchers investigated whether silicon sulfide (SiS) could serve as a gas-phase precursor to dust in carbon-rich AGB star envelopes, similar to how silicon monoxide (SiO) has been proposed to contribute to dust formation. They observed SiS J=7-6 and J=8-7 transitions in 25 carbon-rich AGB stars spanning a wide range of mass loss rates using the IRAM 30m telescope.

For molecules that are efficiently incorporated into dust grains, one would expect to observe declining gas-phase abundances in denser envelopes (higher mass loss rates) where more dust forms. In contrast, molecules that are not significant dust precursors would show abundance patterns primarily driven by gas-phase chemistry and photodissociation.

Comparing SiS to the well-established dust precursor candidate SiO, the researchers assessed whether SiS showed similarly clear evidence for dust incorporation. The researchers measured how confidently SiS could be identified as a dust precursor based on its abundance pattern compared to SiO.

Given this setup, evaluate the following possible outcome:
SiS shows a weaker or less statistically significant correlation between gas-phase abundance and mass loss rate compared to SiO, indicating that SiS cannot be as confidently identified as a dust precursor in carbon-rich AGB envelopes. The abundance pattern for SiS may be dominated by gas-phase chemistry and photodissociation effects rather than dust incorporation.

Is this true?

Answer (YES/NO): YES